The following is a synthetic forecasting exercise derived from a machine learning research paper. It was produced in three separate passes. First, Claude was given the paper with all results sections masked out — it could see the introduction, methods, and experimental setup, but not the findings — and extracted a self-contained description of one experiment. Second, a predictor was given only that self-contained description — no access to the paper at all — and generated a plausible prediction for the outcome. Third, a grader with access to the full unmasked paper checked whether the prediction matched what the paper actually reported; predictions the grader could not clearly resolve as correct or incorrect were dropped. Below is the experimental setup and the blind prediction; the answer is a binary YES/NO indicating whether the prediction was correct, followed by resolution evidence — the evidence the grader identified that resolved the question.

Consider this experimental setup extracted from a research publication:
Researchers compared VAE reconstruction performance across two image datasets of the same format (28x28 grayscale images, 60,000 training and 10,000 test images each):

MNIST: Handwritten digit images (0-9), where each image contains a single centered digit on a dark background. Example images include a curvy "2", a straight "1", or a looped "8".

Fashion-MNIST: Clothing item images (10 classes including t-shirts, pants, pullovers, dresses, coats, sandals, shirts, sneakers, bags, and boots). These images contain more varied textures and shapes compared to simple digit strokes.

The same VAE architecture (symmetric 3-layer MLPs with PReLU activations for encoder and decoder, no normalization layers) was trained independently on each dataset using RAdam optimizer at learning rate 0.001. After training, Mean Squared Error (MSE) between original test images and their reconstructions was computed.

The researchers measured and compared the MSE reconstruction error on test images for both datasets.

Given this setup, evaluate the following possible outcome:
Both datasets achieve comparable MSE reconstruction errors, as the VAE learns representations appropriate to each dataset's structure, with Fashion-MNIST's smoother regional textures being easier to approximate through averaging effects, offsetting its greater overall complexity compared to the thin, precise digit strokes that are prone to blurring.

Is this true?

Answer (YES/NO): NO